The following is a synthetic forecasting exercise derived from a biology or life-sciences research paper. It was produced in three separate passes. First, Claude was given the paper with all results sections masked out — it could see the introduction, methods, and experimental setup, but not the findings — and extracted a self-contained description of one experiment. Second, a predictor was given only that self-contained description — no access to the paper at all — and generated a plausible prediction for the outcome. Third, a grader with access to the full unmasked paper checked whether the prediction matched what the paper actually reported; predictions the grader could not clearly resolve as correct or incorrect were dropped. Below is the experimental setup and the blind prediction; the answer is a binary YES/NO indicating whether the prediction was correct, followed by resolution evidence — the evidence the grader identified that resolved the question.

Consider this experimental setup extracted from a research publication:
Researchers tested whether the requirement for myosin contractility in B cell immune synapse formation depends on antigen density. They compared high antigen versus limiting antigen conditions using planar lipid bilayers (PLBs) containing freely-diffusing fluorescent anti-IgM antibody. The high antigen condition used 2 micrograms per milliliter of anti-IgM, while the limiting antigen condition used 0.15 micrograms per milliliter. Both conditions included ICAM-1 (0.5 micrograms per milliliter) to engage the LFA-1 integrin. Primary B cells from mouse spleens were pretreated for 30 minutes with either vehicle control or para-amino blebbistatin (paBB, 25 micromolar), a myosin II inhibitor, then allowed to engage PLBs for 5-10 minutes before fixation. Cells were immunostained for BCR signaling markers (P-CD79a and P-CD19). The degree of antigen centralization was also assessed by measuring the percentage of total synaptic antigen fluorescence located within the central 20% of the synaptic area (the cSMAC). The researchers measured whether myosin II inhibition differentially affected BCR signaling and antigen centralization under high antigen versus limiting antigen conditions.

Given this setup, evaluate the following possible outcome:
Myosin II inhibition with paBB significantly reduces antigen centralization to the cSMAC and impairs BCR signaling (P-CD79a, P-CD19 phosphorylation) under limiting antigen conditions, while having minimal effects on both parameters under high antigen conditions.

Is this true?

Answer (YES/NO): NO